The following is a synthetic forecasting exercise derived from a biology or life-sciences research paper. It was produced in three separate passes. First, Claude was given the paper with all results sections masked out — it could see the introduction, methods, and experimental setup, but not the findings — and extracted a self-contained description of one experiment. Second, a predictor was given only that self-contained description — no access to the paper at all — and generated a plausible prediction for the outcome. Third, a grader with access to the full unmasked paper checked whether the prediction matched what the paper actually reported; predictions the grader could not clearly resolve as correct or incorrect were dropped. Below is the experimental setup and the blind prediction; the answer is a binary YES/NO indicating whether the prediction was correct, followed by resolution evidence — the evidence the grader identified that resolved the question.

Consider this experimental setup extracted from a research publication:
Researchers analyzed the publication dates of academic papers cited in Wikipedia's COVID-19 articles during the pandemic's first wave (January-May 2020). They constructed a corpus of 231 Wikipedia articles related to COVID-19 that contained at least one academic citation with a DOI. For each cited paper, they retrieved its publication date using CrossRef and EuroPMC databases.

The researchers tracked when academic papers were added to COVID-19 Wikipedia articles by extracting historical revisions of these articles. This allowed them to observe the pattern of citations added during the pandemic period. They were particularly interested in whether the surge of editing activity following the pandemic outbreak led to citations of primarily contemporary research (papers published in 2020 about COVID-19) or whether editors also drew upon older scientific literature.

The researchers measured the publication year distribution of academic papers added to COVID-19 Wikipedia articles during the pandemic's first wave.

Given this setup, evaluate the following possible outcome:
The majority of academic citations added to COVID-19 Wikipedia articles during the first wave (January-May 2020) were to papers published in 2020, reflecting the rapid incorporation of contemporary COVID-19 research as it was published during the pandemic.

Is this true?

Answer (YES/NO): NO